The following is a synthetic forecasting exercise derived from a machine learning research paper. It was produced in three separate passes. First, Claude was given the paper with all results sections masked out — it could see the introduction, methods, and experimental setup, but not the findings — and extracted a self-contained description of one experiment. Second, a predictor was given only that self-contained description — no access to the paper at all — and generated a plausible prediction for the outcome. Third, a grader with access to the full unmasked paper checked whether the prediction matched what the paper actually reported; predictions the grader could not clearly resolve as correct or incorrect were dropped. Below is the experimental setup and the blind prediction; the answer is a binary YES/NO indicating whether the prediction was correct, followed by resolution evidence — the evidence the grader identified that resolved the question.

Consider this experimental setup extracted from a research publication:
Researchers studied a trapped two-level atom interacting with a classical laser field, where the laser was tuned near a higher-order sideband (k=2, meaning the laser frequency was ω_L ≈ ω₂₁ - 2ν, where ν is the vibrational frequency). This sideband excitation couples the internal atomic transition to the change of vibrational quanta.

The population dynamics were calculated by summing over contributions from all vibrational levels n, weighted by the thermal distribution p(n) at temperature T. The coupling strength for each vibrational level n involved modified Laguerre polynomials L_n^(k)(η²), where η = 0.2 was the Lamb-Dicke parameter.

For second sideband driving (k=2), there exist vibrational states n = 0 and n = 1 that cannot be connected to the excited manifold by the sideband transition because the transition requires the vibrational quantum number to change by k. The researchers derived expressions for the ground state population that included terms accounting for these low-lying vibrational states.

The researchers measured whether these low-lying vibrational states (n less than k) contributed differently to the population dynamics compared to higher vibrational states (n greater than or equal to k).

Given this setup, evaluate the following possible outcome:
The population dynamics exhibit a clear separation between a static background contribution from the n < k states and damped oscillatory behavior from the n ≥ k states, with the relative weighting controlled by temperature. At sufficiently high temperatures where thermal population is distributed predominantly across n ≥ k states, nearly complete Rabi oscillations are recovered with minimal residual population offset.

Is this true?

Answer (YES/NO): NO